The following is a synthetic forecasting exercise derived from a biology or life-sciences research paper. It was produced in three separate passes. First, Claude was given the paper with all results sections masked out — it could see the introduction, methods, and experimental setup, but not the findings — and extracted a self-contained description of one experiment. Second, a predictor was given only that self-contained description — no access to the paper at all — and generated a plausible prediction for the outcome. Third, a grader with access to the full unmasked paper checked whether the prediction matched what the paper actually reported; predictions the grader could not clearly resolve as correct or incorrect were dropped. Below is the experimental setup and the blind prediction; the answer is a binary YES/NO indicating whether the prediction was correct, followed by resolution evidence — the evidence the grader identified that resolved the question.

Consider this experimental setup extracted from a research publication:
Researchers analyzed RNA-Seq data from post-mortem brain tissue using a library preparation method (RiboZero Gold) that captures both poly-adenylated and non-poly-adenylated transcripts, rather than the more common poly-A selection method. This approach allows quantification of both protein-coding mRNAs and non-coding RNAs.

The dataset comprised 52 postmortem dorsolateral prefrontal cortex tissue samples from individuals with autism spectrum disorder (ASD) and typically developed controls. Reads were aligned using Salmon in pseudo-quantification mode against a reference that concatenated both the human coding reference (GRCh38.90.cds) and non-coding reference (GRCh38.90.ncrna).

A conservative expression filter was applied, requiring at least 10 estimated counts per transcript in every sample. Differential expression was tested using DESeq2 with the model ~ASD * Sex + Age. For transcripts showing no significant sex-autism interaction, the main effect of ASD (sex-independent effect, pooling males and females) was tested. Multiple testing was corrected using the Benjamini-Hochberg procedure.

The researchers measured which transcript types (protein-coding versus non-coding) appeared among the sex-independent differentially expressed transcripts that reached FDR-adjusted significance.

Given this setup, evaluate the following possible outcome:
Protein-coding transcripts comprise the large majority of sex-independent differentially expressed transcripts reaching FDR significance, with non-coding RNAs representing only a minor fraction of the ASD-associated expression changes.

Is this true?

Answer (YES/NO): NO